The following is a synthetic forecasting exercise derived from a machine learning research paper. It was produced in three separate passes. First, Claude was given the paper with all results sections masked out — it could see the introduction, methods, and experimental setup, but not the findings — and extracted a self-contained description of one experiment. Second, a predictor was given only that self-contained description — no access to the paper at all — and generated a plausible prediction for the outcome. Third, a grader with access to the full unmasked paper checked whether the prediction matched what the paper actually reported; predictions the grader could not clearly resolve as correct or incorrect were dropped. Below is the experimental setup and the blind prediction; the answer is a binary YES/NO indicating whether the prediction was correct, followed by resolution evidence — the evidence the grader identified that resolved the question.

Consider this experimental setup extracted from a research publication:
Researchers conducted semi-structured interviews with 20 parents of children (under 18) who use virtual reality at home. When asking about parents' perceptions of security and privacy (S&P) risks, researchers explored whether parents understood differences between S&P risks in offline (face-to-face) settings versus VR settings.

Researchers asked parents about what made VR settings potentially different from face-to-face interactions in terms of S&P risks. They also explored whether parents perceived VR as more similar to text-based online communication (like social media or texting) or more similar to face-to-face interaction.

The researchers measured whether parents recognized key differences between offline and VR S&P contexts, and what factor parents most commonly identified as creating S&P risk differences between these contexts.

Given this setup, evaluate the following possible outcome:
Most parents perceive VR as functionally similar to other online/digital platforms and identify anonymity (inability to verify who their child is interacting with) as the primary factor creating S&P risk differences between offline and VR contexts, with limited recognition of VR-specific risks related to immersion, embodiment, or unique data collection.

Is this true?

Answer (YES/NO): YES